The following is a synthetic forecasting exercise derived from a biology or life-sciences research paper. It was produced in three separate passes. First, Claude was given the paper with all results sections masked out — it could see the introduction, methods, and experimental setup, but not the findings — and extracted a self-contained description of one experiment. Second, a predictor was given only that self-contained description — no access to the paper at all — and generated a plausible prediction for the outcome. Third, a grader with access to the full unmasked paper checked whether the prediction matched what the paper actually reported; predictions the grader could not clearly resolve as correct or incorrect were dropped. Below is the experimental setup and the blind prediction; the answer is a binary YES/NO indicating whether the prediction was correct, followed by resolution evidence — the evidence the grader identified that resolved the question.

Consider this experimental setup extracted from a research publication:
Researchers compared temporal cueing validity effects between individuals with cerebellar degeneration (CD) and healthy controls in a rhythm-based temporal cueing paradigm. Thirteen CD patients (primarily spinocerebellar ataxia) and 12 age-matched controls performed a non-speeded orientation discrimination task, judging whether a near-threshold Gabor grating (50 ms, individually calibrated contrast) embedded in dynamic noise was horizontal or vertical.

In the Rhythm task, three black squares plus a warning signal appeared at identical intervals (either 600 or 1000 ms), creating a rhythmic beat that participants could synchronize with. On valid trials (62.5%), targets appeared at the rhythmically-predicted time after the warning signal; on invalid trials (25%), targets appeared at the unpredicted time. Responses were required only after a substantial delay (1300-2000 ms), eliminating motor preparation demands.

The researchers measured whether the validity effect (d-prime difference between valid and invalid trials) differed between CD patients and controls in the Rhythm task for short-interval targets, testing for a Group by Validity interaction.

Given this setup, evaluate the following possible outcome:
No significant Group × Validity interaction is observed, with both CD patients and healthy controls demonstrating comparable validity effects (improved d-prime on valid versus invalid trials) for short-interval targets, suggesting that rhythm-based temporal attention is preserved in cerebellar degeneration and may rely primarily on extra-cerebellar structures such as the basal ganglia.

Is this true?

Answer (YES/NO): YES